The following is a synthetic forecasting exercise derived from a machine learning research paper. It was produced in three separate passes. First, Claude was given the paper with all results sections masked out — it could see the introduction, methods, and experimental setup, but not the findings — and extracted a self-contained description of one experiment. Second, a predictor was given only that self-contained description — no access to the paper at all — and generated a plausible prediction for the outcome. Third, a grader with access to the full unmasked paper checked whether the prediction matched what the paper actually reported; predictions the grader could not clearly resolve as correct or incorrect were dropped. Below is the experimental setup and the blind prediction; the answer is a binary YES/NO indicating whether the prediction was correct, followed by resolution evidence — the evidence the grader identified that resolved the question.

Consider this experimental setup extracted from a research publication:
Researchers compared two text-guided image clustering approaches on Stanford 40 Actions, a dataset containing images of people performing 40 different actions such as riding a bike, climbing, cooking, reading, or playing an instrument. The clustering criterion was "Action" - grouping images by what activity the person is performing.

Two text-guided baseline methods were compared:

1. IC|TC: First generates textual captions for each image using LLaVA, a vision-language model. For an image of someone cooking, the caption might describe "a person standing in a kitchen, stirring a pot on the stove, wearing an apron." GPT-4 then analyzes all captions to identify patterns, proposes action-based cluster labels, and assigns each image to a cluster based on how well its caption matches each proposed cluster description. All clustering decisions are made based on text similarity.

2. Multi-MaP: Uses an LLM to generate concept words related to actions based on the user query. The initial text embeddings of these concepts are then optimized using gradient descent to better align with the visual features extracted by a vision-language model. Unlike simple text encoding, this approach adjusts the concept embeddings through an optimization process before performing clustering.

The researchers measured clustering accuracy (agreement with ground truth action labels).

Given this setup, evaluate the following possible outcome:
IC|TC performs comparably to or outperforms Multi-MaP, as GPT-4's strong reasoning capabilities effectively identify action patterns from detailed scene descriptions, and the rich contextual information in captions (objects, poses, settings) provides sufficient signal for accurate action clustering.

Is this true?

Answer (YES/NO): NO